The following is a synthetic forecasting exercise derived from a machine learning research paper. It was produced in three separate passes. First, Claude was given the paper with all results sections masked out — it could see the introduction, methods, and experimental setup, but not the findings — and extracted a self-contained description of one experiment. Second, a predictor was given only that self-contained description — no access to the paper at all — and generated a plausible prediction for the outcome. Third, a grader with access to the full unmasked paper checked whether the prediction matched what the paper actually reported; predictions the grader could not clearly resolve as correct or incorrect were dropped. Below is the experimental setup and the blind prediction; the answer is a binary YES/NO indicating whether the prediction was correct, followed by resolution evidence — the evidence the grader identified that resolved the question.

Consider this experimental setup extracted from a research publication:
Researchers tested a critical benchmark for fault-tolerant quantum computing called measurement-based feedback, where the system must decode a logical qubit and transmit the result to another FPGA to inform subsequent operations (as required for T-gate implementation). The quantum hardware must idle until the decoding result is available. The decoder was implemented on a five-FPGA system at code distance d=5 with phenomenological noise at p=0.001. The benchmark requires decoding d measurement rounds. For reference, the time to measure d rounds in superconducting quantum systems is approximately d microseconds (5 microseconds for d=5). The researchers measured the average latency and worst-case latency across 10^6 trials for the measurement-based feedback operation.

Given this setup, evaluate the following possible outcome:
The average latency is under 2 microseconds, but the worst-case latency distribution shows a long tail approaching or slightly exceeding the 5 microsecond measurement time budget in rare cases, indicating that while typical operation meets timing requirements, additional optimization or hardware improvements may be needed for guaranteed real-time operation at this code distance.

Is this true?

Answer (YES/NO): NO